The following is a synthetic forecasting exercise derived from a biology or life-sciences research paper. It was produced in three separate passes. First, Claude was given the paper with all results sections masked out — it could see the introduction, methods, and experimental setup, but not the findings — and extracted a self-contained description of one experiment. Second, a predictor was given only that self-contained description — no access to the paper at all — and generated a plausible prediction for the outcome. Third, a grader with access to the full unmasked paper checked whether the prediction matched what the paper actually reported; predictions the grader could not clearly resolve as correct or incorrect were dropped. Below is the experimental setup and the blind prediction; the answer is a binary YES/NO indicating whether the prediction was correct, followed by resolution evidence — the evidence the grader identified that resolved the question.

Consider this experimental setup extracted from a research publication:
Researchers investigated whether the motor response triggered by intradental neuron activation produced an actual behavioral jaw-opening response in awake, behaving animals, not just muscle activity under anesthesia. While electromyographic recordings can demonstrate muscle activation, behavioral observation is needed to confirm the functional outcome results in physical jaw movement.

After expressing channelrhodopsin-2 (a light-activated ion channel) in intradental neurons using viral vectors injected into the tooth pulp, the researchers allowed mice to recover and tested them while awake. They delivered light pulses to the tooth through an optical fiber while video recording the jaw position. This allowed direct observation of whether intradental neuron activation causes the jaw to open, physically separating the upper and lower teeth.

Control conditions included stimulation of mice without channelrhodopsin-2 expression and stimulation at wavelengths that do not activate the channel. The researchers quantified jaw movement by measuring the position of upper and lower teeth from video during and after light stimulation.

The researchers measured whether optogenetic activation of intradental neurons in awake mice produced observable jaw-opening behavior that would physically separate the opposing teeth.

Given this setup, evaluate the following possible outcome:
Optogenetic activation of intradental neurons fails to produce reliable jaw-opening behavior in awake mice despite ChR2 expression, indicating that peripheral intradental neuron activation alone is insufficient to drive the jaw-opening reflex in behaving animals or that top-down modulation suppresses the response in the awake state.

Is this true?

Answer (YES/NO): NO